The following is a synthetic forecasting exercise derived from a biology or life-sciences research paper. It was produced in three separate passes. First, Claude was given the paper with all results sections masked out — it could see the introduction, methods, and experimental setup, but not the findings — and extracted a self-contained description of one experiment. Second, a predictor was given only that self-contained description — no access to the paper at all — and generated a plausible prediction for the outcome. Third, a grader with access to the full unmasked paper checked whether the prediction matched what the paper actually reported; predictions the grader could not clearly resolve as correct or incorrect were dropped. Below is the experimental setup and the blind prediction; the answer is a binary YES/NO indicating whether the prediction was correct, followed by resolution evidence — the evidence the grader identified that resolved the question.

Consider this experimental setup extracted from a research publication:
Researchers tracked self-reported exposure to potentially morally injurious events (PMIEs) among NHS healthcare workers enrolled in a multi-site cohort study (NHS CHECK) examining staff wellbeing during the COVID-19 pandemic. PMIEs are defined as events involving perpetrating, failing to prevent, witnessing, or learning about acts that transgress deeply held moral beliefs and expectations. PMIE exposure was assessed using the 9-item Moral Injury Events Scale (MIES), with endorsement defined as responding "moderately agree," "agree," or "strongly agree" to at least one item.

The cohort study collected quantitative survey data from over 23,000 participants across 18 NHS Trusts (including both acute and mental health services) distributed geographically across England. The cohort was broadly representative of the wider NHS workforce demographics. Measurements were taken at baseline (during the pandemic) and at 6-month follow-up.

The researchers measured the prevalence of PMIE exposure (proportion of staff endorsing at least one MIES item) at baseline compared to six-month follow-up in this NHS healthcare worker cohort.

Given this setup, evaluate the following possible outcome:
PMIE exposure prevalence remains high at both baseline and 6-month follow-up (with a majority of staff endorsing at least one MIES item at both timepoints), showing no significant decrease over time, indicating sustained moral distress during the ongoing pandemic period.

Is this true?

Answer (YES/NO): NO